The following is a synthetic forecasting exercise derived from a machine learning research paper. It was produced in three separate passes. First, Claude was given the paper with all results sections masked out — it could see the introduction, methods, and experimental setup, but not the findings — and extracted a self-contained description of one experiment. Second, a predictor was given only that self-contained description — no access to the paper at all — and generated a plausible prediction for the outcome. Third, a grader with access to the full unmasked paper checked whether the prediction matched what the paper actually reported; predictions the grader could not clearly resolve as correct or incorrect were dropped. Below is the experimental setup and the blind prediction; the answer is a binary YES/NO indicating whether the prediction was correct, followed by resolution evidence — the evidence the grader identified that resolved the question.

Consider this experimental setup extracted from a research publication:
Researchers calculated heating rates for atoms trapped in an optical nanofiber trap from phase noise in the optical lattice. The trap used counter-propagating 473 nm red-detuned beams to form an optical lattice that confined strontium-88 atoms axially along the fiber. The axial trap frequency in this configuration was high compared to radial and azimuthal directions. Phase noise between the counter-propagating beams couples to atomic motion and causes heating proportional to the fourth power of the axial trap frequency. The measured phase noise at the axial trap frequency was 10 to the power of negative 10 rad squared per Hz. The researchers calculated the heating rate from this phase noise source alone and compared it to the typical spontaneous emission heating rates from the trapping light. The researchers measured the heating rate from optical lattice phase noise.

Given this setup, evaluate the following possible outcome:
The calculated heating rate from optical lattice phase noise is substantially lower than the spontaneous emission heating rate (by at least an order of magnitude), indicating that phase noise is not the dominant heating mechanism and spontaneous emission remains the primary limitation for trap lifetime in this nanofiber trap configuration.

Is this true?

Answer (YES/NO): NO